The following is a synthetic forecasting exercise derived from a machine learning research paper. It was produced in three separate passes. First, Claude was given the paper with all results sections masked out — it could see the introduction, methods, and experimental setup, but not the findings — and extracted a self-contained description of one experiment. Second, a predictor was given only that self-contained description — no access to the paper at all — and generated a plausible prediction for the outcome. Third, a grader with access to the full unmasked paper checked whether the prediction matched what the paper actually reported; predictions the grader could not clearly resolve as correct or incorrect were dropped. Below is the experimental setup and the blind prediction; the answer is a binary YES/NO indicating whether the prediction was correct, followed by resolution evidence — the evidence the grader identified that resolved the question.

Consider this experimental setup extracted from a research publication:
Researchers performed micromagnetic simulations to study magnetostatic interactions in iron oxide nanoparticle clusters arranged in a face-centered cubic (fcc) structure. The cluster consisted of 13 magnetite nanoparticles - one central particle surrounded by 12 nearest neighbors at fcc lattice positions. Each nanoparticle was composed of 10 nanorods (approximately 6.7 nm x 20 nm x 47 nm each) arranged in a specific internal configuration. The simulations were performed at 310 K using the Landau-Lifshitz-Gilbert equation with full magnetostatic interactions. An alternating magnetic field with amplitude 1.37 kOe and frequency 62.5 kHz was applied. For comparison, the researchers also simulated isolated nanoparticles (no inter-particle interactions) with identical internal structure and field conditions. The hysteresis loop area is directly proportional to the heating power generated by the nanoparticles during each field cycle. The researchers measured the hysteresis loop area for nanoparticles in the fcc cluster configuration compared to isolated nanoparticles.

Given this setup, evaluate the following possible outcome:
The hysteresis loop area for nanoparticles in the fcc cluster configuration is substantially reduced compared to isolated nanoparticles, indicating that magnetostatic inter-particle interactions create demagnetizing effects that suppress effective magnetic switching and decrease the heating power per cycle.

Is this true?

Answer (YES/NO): YES